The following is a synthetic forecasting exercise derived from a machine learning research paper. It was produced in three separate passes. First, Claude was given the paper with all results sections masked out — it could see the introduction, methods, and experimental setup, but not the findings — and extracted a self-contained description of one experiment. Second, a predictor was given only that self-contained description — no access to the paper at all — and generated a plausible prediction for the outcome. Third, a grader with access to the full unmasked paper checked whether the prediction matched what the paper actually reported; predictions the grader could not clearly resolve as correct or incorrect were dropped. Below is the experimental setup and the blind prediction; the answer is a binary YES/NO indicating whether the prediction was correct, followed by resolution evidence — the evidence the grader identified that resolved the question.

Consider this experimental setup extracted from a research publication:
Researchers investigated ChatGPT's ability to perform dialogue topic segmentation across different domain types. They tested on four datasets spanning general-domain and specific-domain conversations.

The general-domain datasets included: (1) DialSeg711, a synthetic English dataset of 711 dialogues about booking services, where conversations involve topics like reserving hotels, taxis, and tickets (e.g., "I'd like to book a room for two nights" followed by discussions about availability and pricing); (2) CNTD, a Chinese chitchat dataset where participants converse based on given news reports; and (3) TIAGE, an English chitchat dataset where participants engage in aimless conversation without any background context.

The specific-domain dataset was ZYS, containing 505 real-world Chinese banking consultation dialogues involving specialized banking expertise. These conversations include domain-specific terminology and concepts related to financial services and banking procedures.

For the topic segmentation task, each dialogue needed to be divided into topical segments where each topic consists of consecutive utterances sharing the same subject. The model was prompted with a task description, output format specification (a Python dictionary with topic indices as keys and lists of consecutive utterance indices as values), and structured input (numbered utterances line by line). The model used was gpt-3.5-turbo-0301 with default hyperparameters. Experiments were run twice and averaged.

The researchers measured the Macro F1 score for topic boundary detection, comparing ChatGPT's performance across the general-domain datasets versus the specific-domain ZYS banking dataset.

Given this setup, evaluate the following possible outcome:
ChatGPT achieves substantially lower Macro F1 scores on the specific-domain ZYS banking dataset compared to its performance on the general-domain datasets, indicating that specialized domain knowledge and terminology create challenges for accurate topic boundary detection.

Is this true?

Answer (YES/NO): YES